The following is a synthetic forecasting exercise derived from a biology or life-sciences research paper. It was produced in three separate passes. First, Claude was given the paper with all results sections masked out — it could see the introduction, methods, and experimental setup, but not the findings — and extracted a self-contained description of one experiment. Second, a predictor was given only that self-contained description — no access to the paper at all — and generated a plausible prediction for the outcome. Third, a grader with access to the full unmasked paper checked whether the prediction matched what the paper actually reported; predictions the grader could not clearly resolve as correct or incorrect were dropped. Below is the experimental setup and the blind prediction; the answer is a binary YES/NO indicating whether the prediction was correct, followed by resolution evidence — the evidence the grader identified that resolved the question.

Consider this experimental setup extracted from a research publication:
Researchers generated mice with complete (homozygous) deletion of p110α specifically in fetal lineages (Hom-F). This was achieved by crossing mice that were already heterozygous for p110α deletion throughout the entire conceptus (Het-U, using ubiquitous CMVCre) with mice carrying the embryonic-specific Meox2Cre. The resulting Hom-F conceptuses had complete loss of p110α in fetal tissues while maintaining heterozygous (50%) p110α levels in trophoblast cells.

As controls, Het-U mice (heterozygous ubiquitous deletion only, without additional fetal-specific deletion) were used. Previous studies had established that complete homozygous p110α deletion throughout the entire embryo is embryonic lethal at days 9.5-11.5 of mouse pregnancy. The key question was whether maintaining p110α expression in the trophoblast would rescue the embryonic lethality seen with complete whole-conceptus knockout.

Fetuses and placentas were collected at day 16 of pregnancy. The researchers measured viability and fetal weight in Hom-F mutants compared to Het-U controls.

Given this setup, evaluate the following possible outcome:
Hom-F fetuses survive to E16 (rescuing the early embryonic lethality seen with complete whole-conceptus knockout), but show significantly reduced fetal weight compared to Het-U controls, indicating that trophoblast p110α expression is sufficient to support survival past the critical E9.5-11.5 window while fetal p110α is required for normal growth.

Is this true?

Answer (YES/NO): NO